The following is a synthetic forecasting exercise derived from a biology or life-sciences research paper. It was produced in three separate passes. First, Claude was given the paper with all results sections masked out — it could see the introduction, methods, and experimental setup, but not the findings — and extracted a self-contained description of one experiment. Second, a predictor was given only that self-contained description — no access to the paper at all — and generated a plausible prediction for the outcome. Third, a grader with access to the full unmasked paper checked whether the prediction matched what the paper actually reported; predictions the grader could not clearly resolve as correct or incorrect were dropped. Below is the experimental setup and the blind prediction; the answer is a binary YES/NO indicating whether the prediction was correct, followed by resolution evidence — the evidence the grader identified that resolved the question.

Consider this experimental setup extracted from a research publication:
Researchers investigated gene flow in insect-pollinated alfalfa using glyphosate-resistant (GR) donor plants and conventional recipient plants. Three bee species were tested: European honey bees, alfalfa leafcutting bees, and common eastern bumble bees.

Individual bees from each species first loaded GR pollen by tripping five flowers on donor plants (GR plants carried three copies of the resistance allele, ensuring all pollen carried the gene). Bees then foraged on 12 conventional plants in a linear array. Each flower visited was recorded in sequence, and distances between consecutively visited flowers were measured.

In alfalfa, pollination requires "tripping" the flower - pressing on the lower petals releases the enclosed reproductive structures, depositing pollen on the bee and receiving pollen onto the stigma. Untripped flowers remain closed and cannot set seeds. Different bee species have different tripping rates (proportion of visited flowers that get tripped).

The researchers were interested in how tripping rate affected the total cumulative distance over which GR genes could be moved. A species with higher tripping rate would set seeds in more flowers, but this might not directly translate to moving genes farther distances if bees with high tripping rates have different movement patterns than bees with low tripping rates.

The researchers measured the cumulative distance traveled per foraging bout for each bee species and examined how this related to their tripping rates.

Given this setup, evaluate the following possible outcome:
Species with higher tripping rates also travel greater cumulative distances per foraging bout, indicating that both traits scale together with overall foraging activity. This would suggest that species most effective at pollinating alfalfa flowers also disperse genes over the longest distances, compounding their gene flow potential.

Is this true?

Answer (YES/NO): NO